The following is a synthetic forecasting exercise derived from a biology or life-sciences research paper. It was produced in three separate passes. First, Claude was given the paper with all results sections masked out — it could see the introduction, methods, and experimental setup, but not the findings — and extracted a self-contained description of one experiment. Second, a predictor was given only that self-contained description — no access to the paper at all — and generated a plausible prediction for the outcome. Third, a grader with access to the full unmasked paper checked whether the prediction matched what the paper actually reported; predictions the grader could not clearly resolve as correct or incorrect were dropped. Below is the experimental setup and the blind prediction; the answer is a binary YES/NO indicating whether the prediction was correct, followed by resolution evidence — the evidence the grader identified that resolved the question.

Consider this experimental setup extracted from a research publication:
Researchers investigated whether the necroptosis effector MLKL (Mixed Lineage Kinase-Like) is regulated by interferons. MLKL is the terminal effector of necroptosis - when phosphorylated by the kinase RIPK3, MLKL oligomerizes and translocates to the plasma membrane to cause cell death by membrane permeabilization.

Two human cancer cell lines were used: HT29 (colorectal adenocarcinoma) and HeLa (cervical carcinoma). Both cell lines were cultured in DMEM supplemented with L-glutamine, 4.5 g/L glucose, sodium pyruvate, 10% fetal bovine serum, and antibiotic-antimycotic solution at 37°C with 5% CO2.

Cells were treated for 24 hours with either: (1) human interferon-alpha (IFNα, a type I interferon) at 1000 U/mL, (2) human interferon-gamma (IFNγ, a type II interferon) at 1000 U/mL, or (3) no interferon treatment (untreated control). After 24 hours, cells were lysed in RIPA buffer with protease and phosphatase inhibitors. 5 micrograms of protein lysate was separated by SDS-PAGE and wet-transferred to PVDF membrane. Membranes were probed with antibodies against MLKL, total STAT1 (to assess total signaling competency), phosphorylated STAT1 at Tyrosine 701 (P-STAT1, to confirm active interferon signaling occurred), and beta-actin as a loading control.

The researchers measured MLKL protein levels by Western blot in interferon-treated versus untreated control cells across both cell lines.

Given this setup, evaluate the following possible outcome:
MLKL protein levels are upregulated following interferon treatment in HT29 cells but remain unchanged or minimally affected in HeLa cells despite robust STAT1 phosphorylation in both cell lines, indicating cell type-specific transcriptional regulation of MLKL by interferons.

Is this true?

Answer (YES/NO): NO